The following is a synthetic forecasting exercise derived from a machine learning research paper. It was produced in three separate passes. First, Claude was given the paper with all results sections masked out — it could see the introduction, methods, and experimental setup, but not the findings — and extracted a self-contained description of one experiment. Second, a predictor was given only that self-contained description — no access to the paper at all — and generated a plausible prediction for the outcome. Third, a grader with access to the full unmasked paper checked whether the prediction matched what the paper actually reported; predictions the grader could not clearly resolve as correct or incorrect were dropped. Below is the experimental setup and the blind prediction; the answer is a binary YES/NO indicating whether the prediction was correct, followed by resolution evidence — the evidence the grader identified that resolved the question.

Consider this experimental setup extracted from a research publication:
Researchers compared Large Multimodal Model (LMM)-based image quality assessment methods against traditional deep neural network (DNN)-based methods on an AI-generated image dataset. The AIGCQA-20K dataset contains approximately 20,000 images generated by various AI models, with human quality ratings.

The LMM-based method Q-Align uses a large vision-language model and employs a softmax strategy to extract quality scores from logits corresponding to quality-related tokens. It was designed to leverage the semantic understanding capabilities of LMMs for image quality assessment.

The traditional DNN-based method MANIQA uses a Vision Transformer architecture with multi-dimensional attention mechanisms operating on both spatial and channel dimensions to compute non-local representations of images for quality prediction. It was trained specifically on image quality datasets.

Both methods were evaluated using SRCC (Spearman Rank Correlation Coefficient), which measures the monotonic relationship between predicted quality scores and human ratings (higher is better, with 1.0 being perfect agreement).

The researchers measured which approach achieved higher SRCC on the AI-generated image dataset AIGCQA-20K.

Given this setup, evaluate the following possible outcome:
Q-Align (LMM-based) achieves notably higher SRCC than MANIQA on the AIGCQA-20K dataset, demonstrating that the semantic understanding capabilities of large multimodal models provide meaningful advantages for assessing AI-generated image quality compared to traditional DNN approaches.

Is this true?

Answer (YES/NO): NO